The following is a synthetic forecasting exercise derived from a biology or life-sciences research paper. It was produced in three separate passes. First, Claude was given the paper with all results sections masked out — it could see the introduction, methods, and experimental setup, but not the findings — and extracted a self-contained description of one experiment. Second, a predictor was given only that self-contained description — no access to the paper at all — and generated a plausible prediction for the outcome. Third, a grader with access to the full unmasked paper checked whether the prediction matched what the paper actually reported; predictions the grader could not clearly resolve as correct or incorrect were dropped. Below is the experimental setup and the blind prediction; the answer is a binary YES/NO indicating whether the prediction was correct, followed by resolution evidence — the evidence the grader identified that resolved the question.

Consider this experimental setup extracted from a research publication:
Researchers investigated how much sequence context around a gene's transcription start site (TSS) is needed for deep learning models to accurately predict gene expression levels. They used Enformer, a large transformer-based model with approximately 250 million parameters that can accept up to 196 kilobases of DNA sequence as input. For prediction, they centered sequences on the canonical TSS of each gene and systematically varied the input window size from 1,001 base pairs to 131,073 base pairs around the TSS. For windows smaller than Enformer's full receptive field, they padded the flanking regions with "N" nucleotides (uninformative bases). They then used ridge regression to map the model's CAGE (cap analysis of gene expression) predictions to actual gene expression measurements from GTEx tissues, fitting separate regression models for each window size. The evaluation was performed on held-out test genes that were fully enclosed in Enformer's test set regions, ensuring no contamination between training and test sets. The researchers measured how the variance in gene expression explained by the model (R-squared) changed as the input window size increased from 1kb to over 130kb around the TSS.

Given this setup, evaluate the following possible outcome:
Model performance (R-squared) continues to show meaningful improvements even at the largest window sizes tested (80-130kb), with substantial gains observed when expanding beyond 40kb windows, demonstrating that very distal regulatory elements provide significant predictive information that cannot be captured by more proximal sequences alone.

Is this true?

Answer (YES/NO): NO